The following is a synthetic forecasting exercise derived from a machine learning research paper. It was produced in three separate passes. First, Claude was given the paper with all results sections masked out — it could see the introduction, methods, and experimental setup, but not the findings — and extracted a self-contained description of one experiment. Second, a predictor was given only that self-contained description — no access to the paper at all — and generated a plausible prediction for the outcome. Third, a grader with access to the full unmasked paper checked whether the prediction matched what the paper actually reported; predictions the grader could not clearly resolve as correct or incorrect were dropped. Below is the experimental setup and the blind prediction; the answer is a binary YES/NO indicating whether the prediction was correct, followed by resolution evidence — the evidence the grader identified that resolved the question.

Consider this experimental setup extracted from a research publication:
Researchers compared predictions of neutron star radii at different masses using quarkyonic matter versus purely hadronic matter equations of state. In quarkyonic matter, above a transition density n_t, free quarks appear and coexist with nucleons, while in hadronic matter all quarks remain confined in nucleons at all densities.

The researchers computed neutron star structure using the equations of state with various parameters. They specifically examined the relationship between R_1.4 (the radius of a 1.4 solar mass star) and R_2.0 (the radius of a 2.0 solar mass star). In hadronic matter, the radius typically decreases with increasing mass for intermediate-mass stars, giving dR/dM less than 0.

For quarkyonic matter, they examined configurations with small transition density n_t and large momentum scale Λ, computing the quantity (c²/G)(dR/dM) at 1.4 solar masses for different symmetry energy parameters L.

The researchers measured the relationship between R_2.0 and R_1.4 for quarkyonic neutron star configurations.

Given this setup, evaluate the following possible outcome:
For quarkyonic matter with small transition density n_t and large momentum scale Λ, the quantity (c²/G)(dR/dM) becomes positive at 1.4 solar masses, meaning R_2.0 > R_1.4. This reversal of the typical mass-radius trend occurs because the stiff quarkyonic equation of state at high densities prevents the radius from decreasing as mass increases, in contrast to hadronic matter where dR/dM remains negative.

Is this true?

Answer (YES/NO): YES